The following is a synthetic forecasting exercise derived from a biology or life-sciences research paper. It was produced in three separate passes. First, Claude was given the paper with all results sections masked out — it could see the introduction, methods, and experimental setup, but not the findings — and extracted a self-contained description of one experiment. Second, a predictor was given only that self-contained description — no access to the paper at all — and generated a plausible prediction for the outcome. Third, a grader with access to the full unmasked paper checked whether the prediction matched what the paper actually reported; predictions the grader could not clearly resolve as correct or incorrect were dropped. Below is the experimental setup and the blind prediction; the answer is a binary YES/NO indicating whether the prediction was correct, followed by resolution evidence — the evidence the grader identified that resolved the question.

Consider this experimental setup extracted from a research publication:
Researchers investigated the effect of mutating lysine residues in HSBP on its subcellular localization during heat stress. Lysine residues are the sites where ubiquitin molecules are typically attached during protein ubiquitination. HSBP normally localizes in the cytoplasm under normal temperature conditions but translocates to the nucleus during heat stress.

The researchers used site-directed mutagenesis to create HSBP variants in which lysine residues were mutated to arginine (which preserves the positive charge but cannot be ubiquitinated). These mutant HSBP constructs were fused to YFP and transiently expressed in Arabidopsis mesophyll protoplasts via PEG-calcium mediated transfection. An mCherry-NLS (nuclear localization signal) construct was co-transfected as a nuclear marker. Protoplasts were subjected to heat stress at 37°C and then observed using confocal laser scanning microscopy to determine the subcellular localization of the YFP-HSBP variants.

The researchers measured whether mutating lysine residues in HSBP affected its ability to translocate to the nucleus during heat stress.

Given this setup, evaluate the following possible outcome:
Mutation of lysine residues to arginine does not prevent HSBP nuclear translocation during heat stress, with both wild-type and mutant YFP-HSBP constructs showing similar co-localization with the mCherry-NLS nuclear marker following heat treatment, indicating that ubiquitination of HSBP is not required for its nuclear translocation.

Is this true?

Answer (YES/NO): NO